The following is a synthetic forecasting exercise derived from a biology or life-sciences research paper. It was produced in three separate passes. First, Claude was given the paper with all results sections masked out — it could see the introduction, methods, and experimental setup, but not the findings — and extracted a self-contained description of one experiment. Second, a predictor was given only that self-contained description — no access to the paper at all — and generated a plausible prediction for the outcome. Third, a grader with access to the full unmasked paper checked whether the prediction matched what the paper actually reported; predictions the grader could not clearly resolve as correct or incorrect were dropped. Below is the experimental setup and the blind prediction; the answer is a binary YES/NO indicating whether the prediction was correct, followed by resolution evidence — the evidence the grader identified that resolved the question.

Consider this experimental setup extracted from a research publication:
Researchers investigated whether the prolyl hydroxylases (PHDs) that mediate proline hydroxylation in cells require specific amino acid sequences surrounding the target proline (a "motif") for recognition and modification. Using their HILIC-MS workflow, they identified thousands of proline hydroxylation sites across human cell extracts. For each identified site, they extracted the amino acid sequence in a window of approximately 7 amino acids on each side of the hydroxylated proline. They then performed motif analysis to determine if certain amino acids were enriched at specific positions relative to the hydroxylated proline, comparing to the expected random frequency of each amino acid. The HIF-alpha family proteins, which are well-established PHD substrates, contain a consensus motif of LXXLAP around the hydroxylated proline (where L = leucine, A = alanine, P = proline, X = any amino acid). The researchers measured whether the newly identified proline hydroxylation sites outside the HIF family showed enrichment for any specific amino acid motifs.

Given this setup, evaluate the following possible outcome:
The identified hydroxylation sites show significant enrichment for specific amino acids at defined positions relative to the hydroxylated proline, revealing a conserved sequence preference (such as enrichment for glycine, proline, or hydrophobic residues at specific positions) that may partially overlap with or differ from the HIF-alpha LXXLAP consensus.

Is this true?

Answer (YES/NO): NO